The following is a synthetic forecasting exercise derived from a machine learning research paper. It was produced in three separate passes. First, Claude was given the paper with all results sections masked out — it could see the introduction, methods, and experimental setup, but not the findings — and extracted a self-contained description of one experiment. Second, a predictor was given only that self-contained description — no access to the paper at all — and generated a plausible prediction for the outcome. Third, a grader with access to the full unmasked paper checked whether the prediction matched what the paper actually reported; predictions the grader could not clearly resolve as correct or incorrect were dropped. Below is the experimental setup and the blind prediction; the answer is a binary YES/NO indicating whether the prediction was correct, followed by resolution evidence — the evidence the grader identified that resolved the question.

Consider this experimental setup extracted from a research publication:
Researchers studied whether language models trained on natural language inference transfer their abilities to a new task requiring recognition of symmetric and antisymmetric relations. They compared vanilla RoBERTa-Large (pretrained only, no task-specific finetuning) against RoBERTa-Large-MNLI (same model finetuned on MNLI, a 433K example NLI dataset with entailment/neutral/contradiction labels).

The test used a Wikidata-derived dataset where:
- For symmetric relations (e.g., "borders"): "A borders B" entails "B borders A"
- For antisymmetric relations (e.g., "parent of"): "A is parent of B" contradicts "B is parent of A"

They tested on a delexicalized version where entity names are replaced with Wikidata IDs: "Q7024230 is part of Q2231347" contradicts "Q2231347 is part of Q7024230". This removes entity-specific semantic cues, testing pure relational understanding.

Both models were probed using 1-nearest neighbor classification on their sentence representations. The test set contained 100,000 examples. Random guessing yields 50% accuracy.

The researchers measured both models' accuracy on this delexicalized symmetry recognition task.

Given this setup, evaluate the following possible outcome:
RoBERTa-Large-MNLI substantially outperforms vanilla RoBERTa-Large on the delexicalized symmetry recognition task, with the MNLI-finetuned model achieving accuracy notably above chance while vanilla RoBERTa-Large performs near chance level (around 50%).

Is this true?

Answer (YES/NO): NO